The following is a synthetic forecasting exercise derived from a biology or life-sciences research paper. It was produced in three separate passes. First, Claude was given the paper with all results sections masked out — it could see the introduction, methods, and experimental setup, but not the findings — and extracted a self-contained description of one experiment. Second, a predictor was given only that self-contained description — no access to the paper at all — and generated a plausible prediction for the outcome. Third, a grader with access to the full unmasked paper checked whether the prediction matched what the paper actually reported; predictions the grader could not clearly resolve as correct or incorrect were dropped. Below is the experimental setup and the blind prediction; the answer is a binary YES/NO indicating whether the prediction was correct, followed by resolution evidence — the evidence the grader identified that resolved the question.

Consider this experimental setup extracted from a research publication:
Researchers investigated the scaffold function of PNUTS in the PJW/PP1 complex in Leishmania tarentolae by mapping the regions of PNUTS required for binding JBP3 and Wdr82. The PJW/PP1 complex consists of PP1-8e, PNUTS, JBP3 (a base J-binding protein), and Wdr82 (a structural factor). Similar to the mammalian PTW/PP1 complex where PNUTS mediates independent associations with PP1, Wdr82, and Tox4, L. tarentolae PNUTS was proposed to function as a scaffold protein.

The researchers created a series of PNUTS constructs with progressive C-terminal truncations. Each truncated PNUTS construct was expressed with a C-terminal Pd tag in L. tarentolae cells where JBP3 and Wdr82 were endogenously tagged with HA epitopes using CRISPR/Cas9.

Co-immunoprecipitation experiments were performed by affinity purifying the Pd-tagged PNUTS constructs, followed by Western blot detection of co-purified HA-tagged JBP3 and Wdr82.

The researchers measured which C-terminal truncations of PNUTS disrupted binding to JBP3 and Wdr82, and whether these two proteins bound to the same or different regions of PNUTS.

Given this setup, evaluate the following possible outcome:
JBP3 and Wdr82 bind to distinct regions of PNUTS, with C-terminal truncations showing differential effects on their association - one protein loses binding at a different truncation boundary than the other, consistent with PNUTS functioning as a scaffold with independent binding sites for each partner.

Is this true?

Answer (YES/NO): YES